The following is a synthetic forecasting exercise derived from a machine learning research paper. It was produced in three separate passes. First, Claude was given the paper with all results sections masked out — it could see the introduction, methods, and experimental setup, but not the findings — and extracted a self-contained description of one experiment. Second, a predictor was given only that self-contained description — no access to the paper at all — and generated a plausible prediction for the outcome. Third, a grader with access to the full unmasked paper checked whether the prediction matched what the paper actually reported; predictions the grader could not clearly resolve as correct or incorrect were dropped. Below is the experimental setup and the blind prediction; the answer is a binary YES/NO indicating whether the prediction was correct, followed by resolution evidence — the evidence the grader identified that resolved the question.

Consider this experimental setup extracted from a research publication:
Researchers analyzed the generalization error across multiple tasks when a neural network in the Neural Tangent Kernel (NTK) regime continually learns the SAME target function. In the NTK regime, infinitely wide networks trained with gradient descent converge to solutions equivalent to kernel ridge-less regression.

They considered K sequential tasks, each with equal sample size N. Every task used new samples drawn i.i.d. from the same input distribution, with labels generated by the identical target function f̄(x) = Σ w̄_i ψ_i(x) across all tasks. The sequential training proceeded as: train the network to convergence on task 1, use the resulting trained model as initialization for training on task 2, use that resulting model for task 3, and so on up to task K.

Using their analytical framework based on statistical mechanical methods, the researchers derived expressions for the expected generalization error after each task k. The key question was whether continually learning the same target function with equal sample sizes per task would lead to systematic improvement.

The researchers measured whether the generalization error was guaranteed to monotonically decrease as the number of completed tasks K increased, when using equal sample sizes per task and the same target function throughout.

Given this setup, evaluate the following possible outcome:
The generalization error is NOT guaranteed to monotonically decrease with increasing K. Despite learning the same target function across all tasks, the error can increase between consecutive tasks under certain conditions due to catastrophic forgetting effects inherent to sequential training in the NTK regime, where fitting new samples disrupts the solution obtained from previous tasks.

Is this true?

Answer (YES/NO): NO